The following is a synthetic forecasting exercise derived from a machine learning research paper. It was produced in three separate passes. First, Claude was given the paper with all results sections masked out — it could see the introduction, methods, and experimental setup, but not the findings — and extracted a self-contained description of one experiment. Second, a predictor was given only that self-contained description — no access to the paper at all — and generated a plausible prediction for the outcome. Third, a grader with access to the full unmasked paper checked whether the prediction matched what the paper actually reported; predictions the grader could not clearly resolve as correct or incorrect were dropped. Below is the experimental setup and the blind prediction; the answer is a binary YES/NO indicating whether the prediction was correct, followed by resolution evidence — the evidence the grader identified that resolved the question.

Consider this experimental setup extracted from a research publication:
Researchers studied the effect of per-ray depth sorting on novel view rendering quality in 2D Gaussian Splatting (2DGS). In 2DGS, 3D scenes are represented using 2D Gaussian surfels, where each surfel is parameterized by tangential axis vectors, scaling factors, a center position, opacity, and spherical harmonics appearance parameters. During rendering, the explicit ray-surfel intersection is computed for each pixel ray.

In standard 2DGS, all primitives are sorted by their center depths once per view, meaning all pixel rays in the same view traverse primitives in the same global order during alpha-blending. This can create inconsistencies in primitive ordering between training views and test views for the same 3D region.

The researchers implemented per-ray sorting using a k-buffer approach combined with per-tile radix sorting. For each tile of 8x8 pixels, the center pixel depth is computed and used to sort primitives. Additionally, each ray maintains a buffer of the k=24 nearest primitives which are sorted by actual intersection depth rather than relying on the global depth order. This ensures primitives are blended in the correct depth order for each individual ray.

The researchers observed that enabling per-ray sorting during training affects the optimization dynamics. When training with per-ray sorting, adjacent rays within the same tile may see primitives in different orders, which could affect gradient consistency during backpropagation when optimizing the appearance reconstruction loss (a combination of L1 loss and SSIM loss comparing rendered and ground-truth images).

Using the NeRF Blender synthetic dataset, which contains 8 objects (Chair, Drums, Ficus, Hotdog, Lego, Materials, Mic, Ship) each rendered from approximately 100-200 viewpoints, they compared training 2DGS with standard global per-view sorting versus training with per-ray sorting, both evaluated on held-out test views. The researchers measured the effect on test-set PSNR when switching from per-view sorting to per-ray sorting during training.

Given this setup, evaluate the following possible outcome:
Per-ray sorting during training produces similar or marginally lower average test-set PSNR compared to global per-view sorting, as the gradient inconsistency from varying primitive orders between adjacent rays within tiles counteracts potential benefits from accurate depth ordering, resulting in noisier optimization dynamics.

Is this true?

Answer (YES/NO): NO